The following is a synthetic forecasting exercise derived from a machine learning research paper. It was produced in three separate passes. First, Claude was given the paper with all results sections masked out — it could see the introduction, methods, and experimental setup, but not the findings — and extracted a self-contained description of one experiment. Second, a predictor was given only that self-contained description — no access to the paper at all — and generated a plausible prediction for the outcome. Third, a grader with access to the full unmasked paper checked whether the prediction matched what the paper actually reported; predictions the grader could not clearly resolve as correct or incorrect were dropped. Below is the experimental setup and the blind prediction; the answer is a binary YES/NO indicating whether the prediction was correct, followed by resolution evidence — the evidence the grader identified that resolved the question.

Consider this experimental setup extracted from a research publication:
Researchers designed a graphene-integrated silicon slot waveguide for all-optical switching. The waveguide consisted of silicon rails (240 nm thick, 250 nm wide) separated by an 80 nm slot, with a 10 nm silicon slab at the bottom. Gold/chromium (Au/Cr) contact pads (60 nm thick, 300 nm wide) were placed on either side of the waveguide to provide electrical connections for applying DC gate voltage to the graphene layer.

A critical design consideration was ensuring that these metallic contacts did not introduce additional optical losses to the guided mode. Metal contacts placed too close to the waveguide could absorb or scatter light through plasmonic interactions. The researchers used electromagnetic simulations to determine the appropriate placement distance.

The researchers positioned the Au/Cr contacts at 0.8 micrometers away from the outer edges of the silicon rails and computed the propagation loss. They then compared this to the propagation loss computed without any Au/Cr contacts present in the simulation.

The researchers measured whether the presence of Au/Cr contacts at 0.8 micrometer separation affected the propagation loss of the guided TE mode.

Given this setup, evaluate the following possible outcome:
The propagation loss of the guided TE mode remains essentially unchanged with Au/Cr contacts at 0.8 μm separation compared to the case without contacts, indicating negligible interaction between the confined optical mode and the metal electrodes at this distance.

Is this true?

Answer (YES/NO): YES